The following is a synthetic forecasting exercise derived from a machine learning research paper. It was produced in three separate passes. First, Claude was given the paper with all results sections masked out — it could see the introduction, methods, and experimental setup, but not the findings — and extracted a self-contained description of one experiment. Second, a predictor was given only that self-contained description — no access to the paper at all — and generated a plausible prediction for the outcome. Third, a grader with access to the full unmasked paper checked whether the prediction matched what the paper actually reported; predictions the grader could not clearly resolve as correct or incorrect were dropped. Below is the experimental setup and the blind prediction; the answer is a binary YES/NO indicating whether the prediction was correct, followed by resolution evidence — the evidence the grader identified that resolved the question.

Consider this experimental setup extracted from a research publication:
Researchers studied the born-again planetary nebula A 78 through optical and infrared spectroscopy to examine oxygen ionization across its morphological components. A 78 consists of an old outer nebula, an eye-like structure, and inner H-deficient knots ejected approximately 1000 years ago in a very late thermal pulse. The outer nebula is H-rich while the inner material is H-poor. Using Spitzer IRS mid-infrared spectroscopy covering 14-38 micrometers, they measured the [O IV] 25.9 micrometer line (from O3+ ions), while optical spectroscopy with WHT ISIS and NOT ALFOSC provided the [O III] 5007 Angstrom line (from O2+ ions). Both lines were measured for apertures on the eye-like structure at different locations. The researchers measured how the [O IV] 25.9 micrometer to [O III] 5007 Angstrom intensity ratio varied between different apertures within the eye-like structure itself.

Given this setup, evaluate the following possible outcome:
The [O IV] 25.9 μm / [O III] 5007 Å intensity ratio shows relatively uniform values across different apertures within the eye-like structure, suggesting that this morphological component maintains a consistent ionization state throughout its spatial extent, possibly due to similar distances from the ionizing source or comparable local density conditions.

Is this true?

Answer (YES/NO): NO